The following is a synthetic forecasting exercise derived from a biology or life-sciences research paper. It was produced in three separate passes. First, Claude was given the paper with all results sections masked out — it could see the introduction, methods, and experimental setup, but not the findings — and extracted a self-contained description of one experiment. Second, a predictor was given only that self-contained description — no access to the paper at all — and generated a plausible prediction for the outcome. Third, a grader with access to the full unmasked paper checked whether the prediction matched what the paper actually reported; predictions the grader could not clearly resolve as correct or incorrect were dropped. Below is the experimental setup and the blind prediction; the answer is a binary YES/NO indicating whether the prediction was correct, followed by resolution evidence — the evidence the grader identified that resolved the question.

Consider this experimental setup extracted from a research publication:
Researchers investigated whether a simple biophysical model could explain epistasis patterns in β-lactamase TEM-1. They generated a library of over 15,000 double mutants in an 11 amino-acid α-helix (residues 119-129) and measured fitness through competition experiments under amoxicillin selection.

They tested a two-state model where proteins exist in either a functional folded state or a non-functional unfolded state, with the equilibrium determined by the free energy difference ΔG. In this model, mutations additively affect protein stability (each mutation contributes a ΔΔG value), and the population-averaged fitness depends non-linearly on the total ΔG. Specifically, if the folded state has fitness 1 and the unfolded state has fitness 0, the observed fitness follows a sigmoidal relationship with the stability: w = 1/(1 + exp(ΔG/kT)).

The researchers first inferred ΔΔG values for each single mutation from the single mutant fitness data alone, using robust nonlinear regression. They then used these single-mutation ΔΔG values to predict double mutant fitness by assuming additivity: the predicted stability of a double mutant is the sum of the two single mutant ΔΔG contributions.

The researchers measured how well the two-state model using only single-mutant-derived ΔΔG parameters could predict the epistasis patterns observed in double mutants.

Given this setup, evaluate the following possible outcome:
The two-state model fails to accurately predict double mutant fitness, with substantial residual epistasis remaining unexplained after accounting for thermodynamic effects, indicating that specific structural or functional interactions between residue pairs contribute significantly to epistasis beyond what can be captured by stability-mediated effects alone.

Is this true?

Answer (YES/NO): NO